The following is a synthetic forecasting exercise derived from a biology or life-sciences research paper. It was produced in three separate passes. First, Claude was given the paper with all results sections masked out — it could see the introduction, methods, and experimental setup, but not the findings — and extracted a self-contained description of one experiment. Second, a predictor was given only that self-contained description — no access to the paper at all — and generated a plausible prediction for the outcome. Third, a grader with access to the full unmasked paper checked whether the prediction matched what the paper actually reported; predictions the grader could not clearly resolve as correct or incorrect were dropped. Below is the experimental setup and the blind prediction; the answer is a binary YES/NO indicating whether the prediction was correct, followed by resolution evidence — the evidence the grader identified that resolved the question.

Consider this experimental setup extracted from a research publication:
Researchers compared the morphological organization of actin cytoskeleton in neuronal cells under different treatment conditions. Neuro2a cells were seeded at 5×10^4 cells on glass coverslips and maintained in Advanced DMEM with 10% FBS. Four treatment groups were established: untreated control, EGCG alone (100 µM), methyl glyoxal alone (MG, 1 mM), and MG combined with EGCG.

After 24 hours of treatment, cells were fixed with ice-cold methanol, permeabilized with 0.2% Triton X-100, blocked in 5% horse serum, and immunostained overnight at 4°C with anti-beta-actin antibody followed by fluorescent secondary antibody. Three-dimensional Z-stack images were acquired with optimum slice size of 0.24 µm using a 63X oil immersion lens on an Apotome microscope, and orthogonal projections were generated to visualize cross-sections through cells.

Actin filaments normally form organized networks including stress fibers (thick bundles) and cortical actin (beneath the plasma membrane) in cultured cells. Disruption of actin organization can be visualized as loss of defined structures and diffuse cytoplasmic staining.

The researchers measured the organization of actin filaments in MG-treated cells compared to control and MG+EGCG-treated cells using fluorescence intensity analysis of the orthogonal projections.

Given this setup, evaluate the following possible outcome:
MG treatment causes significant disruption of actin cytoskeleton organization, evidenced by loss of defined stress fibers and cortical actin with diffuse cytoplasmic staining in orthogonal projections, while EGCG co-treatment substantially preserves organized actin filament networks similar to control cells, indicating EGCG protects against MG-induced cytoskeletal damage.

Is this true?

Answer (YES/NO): YES